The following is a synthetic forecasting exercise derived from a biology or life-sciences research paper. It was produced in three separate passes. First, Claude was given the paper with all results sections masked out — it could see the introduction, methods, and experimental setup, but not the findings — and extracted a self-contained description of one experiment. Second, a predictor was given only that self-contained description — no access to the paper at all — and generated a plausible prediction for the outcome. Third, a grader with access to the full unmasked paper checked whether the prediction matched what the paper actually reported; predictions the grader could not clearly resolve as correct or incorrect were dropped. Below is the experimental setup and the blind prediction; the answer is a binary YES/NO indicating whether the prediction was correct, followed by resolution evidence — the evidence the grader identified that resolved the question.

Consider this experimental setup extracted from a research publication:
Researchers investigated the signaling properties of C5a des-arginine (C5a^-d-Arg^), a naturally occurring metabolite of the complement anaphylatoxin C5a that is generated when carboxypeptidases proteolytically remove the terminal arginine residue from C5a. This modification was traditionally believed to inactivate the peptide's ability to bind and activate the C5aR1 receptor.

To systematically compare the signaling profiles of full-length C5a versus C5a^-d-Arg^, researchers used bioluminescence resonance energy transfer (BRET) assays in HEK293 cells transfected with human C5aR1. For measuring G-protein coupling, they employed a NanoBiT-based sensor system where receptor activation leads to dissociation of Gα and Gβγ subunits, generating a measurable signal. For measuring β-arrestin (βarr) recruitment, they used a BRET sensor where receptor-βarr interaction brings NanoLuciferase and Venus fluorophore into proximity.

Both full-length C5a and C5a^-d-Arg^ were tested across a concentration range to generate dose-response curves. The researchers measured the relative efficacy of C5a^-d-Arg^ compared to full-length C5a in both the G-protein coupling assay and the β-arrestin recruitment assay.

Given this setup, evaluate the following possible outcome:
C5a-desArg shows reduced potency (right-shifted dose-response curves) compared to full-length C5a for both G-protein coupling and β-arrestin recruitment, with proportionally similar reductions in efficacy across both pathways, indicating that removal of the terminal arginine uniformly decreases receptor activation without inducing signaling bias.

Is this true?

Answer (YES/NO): NO